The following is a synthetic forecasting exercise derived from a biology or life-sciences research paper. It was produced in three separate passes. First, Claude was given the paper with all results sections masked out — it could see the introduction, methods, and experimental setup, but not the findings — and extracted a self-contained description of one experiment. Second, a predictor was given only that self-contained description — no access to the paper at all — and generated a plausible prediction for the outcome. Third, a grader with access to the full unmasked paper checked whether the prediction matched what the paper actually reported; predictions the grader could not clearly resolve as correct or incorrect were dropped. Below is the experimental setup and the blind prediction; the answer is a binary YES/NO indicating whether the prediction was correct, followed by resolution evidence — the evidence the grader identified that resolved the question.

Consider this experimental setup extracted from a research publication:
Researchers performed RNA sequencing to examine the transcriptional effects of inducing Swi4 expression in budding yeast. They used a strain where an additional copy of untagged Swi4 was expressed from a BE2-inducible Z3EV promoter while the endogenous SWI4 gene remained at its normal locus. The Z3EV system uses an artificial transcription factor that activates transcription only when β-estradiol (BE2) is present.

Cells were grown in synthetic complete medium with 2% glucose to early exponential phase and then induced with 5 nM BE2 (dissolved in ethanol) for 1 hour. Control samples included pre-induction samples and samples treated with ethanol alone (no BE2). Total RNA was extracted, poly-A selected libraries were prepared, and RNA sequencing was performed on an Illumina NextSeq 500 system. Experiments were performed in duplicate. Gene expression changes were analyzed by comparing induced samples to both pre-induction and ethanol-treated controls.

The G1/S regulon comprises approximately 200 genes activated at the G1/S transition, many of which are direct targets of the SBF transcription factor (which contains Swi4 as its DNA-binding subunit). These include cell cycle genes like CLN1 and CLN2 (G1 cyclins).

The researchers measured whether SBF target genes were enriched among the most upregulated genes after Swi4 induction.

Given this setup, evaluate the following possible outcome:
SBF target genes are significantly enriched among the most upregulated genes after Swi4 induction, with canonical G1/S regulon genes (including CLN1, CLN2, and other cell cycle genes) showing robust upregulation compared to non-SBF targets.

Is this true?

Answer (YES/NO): YES